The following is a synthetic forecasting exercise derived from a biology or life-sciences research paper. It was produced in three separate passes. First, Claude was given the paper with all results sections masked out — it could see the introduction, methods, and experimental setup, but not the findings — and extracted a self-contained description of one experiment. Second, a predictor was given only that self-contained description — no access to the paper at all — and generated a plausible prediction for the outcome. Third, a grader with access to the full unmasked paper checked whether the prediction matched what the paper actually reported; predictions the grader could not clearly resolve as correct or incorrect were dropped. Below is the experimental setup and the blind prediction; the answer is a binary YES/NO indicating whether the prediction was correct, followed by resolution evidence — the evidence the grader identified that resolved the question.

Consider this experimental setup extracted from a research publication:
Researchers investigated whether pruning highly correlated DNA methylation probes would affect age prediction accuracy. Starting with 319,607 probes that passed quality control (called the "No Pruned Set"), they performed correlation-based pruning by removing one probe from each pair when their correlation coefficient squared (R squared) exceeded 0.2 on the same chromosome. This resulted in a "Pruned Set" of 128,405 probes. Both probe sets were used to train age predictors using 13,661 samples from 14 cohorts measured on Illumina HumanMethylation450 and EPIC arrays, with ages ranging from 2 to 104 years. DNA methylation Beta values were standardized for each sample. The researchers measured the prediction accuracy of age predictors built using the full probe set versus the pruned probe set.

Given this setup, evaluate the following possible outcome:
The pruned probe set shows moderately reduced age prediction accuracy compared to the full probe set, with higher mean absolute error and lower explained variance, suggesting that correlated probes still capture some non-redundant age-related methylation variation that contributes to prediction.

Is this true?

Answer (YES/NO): YES